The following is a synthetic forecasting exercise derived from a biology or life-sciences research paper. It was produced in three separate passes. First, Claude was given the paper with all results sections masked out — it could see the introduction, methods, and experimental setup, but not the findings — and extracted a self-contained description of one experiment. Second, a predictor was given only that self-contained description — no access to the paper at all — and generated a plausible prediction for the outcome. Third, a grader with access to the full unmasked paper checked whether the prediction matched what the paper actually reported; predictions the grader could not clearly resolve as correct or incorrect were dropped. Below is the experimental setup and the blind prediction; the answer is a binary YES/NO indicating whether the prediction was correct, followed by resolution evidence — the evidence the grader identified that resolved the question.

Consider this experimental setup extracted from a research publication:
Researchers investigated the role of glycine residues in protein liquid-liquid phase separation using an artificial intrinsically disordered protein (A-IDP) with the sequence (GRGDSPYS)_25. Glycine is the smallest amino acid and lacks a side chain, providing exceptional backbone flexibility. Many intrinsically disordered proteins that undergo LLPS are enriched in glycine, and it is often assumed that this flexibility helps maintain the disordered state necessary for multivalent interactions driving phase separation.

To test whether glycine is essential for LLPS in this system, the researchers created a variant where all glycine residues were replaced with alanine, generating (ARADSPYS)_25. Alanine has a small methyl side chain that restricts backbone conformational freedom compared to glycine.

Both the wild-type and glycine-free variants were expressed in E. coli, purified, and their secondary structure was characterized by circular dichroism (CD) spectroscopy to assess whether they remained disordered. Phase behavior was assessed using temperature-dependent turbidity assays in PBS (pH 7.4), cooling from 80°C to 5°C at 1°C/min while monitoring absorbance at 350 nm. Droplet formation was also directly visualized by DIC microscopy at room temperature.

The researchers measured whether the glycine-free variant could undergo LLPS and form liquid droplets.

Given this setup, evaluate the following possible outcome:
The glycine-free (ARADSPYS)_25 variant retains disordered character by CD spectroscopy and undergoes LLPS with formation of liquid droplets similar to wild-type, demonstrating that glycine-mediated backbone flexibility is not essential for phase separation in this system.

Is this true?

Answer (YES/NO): YES